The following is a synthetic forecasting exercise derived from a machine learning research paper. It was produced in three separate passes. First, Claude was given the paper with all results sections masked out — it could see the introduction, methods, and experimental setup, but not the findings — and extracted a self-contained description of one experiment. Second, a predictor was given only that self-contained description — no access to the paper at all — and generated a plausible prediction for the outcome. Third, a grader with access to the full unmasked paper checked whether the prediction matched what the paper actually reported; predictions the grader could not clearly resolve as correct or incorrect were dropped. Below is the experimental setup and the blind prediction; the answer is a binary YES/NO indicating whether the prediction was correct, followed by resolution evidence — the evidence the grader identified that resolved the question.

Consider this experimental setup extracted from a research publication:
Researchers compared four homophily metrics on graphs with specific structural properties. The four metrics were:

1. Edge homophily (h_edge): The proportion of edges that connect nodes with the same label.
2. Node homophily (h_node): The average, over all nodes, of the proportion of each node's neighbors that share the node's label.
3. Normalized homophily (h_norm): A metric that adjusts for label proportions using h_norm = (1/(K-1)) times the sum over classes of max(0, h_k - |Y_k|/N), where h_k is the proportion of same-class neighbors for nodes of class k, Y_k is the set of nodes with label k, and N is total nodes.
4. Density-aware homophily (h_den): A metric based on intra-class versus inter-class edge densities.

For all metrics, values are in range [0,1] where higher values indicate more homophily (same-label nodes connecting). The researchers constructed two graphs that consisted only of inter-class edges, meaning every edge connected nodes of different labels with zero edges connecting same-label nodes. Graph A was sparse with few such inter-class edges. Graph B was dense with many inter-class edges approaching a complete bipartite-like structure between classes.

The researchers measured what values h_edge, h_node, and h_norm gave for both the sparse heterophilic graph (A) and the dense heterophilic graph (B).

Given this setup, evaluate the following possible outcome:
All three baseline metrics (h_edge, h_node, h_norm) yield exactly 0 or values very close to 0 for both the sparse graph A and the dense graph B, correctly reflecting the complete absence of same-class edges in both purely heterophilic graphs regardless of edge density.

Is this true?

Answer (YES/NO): YES